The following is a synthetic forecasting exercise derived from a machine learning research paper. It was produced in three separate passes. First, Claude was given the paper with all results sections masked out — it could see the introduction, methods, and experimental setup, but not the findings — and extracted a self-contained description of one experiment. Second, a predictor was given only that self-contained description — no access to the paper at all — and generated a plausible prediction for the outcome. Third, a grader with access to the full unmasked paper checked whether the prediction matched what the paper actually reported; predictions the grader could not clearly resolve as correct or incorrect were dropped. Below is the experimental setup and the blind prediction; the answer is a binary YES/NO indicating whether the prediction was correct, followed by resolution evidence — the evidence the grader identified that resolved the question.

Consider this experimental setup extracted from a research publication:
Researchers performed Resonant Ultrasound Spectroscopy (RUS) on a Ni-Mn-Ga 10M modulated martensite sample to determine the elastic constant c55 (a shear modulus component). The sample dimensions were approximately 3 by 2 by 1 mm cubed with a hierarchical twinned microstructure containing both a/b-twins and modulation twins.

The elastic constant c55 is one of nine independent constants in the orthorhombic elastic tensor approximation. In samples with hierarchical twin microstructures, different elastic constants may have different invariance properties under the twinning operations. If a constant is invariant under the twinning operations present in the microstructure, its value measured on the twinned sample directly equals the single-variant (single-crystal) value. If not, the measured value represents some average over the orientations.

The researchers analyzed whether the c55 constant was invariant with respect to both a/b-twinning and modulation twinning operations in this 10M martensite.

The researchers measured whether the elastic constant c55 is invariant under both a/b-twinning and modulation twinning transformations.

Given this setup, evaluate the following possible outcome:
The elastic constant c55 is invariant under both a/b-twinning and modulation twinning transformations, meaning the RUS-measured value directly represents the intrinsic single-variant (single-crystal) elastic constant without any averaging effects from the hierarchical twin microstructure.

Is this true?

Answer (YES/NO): YES